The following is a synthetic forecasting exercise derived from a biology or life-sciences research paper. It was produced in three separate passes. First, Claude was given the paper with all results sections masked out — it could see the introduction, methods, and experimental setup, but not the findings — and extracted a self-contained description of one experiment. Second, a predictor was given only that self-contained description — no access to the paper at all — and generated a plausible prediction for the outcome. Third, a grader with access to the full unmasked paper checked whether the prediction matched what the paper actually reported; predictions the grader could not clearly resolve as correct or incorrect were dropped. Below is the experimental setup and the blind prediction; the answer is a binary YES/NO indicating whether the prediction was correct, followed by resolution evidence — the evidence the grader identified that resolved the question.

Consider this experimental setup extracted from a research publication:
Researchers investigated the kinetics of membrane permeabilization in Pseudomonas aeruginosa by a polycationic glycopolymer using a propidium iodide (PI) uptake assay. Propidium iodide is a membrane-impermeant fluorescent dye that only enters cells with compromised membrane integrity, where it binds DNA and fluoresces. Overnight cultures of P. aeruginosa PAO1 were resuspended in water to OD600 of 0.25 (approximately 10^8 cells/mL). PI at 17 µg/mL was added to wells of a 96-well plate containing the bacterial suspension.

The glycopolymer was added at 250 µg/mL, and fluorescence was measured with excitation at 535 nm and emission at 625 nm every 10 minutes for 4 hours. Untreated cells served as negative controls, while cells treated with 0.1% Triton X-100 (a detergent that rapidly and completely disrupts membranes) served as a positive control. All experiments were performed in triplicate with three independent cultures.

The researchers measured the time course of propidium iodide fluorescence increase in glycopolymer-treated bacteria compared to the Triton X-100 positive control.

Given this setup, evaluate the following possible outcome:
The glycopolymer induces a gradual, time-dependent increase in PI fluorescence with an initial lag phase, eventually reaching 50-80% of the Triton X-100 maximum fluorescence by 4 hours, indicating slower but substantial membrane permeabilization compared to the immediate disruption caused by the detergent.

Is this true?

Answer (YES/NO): NO